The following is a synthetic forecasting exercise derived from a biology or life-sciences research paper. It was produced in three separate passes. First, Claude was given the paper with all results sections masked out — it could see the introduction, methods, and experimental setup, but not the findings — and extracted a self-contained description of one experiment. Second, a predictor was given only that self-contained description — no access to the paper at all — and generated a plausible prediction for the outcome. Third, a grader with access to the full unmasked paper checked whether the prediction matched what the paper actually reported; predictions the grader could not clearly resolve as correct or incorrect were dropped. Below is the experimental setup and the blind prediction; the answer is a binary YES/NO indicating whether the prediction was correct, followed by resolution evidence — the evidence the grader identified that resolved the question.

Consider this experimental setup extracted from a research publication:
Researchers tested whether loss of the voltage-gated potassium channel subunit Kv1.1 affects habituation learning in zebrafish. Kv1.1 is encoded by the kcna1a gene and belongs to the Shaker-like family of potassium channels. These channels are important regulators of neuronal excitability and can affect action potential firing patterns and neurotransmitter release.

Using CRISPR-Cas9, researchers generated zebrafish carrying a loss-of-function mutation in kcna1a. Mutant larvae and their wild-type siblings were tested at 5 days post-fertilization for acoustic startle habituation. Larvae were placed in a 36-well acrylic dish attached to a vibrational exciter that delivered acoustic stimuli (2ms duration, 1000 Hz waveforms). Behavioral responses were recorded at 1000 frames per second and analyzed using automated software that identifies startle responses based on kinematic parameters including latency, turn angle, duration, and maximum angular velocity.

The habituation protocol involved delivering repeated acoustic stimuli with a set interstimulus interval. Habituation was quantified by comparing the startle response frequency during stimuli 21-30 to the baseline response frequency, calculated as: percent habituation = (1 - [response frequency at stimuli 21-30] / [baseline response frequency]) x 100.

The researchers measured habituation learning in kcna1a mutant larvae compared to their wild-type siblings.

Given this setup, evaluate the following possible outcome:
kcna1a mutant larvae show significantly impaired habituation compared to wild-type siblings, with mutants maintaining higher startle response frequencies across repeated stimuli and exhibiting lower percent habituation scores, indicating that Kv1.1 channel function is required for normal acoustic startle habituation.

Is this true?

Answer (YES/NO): YES